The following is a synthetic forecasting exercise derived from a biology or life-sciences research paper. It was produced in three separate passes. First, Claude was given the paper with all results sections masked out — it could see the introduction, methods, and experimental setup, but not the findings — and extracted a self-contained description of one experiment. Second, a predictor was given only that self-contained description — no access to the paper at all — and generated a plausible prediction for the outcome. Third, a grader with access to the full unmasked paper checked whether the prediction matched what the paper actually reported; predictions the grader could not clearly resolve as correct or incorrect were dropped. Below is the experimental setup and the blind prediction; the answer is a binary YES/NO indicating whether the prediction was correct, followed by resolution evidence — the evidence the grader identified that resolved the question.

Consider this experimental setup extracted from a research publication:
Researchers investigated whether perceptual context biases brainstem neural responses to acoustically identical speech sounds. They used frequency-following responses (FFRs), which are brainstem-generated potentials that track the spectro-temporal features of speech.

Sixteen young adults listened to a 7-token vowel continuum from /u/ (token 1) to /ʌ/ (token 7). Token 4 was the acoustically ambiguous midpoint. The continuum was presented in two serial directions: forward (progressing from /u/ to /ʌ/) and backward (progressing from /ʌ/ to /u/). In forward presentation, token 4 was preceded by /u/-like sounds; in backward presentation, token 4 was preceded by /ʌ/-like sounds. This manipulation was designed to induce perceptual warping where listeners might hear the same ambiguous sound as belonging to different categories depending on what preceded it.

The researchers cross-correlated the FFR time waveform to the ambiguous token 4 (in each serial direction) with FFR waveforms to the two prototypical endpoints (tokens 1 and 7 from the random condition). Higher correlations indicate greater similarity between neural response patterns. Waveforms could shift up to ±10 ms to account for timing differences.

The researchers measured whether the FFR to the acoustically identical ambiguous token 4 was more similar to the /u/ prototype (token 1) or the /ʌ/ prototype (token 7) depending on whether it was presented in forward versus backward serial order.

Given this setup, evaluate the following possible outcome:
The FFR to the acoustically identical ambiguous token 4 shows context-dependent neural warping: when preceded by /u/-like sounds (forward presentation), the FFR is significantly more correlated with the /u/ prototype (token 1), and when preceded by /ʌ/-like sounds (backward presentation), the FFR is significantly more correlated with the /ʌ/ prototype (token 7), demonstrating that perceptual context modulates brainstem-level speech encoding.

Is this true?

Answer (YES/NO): NO